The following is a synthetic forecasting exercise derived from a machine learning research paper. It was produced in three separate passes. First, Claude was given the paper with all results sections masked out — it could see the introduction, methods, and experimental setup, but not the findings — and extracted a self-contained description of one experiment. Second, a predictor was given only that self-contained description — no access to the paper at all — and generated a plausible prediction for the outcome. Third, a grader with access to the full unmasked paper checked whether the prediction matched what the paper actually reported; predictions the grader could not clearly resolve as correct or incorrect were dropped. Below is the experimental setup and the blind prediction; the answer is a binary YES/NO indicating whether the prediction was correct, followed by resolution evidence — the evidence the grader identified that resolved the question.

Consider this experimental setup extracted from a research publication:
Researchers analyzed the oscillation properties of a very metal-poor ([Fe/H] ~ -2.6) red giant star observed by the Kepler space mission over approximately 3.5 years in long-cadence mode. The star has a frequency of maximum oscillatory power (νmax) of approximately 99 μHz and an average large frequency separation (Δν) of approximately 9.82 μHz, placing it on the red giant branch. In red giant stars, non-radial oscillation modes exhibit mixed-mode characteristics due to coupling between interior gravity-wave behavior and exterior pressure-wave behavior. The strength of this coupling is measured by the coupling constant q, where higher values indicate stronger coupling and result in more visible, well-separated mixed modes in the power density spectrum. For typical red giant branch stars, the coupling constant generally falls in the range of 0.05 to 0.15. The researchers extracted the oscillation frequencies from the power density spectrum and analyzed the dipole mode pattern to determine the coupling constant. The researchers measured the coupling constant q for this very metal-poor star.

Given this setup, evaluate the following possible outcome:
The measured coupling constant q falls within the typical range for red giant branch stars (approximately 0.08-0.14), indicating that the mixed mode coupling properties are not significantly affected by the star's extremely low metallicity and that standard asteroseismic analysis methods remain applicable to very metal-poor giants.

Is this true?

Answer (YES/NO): NO